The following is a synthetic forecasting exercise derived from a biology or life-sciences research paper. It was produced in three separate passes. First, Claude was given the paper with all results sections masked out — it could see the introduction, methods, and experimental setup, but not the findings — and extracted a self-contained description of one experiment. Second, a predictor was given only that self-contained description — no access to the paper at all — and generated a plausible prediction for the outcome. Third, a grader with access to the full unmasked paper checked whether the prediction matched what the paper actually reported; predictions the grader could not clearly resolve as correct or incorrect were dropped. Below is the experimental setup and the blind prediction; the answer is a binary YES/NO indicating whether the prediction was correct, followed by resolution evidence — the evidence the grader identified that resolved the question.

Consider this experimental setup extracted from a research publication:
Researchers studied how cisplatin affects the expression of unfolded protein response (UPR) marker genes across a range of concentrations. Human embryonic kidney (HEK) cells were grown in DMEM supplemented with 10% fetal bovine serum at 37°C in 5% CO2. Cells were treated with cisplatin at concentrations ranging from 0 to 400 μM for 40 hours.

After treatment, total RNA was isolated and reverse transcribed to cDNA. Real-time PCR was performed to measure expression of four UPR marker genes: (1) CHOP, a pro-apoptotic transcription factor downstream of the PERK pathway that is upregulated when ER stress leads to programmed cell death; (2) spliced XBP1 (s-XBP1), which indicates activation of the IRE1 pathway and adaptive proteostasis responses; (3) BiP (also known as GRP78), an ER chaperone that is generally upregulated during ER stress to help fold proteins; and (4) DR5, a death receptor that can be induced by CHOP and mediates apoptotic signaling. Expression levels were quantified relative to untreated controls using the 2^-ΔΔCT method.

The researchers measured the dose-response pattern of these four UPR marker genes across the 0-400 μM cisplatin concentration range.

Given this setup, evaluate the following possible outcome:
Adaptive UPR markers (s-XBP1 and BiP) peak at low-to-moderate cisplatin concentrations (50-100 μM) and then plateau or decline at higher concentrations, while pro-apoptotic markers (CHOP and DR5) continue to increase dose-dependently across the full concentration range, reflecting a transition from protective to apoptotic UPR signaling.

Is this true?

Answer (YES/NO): NO